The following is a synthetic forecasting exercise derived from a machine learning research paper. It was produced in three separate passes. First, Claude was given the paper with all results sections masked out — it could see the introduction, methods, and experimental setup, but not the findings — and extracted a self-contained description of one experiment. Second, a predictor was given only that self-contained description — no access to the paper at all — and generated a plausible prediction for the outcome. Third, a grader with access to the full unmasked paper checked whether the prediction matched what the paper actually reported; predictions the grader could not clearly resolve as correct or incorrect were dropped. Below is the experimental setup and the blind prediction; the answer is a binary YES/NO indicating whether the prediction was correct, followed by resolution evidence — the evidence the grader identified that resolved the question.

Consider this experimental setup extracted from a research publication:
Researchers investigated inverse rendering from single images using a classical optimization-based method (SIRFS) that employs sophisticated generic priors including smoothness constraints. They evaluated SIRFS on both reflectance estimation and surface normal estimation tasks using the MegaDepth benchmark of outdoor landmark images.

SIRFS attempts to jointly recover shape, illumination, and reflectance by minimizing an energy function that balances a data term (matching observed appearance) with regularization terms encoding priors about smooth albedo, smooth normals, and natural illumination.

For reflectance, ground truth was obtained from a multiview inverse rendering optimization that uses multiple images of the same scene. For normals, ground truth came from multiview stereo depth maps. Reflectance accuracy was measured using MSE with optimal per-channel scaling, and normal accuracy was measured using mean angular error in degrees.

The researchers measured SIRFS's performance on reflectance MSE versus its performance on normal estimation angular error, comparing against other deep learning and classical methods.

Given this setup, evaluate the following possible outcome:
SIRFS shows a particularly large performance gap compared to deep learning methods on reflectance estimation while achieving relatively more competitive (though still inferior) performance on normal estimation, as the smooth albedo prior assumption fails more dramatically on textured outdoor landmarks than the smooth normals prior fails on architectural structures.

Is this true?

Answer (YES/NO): NO